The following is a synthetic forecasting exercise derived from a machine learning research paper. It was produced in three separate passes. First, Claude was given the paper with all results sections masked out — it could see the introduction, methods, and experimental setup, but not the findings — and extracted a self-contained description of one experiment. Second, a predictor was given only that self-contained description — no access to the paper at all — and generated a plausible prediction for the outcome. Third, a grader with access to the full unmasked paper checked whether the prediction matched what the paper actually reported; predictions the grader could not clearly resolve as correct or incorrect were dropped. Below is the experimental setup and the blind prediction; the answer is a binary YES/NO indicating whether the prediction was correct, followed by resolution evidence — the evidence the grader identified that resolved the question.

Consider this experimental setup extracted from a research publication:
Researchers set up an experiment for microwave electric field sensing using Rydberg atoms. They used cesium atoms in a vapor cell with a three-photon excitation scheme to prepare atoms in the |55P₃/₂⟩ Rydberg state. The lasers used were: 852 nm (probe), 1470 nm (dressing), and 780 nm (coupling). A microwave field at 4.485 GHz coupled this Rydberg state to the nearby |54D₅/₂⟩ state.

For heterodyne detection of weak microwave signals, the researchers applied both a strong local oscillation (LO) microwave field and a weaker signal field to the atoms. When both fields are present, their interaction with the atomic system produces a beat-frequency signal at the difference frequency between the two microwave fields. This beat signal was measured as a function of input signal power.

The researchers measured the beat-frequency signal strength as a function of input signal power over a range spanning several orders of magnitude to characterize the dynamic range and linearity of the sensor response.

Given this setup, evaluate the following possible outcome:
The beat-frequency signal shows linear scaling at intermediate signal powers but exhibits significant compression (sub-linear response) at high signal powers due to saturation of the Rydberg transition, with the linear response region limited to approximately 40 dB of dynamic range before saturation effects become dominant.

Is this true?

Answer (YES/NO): NO